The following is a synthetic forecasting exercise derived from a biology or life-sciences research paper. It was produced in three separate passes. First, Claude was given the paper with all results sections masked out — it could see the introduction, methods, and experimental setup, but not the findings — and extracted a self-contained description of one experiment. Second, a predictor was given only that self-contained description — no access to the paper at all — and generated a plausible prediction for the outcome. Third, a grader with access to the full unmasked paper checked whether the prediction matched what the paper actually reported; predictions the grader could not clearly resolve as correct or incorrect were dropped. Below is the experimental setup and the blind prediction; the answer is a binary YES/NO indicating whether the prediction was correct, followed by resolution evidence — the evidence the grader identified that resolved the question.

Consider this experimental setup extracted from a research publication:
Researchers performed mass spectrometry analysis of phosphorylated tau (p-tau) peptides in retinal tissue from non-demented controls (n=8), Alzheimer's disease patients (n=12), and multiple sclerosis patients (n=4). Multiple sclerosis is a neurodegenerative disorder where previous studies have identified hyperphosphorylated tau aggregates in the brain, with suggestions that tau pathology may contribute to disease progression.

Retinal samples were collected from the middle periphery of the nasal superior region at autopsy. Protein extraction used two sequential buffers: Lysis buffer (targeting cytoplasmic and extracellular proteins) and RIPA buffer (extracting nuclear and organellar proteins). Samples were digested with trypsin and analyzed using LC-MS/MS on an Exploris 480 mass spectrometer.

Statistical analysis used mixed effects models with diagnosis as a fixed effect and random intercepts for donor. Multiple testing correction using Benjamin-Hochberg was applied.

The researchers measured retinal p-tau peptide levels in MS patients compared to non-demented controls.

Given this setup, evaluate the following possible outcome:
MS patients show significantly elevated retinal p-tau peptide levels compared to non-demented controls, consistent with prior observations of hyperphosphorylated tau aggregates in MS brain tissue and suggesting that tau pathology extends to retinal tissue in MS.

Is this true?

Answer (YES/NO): NO